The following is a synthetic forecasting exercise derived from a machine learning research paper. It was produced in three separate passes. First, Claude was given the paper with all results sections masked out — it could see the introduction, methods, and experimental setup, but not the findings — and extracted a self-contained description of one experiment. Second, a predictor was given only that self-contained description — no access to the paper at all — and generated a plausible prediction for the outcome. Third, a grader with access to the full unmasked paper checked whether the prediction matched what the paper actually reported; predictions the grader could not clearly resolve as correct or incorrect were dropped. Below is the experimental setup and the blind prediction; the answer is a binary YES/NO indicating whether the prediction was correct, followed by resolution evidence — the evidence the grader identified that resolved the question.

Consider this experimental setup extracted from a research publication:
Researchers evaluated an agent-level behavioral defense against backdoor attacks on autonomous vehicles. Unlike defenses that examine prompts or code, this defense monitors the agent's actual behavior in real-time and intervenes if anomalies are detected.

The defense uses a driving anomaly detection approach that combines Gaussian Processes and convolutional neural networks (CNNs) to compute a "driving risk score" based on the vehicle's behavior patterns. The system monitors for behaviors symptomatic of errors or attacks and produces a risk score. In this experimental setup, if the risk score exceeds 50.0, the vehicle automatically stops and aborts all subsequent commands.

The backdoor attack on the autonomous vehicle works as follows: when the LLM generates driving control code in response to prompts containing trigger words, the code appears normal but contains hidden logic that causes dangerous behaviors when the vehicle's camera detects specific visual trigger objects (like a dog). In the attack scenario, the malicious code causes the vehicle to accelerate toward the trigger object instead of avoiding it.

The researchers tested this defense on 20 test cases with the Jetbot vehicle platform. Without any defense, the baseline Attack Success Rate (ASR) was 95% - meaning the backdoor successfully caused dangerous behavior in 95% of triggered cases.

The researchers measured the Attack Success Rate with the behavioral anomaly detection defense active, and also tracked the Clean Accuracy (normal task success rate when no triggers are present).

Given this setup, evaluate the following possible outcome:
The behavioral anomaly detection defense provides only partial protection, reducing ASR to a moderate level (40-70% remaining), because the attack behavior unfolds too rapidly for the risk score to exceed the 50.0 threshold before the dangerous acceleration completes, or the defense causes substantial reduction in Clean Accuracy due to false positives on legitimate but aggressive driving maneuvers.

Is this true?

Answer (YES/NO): NO